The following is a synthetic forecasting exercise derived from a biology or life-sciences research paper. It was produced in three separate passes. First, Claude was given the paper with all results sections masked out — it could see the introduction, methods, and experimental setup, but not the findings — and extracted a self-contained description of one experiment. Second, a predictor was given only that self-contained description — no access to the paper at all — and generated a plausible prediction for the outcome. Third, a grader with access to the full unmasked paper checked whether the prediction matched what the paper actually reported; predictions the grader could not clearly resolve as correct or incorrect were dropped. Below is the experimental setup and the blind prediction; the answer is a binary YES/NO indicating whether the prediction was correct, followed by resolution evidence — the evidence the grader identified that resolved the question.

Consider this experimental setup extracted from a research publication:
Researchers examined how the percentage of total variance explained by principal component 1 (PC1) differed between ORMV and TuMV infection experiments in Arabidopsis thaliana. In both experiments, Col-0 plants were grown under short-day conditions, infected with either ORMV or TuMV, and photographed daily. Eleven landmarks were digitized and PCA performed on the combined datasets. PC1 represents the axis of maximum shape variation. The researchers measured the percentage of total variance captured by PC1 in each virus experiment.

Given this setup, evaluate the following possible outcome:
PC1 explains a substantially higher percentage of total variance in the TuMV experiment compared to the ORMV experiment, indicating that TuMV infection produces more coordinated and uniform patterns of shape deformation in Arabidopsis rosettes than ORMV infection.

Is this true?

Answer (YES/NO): NO